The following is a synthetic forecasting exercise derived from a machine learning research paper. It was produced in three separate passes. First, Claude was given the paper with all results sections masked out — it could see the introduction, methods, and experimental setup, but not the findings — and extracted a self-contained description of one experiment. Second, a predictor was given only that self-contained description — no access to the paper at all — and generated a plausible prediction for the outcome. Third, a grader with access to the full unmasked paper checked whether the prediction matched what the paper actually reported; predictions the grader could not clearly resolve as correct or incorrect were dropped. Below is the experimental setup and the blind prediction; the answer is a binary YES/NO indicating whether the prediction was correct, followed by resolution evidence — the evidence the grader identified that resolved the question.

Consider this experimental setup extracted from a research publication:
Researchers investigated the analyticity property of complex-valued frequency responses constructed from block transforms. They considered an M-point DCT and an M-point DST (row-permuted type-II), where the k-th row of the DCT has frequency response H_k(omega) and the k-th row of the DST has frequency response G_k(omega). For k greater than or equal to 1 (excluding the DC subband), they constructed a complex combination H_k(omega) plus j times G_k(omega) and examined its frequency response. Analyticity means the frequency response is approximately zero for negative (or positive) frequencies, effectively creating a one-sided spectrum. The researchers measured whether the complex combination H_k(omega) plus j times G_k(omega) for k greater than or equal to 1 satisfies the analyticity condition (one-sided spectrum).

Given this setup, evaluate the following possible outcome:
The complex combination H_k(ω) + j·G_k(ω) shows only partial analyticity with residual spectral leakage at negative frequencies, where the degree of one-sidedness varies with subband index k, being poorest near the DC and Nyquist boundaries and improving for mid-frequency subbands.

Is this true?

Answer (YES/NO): NO